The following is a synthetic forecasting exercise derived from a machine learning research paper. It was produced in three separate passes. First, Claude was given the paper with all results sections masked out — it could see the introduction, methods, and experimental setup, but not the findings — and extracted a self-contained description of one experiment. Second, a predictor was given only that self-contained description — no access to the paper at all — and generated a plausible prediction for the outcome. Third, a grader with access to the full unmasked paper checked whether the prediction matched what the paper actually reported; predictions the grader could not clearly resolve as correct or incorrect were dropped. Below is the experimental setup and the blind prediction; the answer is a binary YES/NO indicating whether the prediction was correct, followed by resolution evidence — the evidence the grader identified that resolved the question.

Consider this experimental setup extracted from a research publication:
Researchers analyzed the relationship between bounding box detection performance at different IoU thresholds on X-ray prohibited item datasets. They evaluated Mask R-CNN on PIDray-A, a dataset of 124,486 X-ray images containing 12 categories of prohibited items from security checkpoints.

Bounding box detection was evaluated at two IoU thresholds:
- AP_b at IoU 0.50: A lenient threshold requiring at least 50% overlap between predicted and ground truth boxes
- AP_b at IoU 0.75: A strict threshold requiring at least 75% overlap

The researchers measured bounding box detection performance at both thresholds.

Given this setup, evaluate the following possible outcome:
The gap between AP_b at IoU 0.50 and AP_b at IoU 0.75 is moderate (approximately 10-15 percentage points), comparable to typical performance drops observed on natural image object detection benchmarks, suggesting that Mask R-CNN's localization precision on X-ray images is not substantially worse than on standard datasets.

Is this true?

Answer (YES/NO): NO